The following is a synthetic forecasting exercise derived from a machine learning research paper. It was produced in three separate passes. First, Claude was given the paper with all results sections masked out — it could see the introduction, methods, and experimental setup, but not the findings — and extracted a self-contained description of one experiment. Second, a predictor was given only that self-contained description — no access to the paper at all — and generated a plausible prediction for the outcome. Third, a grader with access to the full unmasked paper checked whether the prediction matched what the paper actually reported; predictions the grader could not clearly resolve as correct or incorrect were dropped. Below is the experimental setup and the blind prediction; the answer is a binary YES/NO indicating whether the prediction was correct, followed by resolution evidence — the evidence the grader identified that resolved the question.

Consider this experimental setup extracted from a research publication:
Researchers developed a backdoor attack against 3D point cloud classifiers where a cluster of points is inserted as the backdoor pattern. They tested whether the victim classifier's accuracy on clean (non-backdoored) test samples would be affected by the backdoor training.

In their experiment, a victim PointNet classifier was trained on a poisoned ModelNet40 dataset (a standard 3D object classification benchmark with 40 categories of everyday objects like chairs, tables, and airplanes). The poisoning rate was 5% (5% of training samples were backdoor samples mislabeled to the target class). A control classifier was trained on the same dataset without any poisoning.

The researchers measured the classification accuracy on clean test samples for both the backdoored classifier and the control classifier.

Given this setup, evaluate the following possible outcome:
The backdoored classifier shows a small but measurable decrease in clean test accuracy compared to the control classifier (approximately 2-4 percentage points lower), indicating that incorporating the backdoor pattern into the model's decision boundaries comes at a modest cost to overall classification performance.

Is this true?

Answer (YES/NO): NO